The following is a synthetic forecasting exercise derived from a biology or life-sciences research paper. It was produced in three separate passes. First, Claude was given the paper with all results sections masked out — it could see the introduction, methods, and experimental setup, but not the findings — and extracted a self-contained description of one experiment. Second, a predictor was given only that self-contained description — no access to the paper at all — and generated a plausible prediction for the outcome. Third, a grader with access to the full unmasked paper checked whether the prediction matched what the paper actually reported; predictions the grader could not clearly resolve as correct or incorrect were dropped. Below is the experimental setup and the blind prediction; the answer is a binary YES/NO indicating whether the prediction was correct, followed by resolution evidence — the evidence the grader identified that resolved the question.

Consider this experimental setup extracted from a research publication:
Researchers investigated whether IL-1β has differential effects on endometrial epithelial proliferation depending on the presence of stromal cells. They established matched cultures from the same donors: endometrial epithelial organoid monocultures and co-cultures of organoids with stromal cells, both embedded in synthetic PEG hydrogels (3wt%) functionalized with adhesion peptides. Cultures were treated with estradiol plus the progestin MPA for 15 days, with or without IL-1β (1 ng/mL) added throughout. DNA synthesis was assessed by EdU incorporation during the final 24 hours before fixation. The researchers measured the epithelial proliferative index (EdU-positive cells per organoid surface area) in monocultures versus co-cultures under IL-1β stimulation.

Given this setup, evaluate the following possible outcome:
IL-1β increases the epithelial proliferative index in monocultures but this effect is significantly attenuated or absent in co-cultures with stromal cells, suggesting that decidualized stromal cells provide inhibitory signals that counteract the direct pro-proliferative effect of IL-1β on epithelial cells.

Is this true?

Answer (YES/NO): NO